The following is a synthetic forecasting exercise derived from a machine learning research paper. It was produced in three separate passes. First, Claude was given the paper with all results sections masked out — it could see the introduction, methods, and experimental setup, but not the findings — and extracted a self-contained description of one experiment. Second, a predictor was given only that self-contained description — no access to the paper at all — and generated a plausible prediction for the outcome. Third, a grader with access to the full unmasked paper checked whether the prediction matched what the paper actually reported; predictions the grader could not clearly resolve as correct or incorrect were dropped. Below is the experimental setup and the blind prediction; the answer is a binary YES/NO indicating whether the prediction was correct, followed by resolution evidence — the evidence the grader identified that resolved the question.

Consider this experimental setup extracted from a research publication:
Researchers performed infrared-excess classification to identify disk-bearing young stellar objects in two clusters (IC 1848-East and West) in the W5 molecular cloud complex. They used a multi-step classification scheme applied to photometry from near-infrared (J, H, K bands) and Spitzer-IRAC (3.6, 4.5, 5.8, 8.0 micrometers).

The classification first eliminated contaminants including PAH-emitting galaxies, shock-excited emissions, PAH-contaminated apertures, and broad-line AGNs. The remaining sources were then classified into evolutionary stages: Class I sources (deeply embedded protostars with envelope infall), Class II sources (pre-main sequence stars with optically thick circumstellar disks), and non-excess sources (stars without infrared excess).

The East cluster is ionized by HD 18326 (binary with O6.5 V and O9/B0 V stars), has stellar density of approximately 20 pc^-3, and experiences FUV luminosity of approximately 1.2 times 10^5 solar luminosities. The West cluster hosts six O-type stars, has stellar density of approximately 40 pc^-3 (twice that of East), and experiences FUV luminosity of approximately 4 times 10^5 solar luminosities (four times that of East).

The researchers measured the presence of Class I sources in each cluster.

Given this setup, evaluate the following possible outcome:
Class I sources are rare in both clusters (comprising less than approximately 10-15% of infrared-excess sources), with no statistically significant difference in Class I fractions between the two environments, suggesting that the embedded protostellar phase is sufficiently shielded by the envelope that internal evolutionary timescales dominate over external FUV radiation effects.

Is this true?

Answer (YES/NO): NO